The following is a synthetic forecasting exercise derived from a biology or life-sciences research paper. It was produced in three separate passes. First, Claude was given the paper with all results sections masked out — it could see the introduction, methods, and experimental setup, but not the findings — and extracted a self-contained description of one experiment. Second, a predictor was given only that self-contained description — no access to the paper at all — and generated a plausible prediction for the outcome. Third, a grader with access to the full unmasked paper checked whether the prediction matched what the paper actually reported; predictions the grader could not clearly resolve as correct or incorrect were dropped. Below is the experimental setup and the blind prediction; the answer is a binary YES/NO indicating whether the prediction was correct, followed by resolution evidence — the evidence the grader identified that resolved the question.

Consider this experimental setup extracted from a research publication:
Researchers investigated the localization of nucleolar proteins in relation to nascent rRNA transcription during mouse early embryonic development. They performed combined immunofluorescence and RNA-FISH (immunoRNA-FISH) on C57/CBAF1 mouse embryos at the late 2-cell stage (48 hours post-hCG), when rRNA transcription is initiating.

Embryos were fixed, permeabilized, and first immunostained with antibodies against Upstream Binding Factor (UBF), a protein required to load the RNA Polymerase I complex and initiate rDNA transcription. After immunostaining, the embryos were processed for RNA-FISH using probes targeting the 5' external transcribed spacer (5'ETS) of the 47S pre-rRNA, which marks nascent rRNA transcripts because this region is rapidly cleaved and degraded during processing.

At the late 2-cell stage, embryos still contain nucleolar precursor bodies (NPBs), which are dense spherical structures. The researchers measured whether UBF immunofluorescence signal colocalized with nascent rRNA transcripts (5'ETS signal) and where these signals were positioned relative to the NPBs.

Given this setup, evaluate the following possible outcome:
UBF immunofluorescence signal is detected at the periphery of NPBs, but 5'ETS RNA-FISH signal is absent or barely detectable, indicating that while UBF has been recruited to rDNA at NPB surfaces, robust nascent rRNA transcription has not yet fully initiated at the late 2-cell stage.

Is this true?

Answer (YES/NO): NO